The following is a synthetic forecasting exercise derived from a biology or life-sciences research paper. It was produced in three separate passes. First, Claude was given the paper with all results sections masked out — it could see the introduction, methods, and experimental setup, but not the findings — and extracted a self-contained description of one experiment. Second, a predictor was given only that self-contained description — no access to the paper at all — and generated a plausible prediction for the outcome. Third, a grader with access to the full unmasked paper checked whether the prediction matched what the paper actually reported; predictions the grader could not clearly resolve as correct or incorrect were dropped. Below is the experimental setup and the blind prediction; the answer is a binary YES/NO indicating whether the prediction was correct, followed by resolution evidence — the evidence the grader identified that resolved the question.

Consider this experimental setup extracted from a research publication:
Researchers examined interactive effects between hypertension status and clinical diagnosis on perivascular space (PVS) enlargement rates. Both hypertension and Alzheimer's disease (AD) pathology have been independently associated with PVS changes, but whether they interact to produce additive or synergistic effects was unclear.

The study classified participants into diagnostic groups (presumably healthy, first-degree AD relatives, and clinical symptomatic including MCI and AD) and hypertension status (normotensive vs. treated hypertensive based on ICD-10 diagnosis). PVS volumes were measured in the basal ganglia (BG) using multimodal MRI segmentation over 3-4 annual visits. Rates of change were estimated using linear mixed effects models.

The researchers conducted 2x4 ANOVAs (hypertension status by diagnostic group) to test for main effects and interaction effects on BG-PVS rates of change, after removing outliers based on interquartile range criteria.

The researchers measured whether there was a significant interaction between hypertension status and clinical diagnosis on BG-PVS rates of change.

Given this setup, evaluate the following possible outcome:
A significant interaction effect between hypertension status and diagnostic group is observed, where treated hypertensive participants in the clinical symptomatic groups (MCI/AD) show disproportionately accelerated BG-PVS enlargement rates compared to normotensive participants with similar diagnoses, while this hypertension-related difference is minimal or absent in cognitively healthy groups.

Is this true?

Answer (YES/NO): NO